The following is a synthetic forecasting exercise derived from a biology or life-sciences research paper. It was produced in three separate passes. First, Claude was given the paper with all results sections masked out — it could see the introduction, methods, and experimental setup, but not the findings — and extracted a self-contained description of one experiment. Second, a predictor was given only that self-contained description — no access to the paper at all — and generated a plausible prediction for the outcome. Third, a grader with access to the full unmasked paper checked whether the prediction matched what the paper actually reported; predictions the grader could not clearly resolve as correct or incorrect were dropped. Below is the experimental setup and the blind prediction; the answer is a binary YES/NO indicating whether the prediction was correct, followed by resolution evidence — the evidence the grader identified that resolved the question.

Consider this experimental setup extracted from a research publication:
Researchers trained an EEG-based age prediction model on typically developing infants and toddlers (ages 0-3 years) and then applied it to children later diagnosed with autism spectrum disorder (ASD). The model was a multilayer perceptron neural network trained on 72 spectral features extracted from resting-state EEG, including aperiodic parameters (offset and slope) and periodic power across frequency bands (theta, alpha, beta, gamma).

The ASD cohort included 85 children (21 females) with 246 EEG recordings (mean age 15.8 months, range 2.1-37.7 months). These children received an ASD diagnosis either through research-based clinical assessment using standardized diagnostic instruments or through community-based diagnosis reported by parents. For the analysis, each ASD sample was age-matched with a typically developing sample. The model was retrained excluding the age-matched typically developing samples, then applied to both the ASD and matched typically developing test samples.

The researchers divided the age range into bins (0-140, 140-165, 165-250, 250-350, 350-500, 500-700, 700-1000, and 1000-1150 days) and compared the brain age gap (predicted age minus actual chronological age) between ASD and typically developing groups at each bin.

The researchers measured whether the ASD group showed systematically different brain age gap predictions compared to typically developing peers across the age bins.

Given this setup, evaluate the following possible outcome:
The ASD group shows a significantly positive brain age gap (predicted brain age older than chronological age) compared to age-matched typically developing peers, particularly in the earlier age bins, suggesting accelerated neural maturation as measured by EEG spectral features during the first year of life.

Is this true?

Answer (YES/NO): NO